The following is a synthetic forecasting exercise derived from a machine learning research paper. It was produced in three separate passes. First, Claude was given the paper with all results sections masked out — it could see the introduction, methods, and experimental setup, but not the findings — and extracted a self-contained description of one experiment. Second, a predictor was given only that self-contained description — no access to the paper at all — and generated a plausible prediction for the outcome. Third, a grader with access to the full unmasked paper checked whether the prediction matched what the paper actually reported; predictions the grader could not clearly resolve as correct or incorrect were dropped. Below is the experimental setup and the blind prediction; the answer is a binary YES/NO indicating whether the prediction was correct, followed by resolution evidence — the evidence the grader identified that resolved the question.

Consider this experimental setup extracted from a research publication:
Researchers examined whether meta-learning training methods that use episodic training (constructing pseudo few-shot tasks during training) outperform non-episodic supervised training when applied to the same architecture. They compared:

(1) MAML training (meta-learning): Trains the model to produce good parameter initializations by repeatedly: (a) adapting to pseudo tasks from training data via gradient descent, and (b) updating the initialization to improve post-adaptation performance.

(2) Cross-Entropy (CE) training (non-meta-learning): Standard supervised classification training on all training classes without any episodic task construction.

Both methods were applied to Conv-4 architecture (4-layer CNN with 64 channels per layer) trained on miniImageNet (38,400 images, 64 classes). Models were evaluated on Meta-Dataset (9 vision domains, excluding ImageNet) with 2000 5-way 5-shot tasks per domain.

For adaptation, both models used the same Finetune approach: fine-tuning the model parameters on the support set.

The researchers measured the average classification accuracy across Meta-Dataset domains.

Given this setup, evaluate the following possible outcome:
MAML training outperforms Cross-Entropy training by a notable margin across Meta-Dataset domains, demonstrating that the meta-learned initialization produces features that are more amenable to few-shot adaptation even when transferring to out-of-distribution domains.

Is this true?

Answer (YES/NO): NO